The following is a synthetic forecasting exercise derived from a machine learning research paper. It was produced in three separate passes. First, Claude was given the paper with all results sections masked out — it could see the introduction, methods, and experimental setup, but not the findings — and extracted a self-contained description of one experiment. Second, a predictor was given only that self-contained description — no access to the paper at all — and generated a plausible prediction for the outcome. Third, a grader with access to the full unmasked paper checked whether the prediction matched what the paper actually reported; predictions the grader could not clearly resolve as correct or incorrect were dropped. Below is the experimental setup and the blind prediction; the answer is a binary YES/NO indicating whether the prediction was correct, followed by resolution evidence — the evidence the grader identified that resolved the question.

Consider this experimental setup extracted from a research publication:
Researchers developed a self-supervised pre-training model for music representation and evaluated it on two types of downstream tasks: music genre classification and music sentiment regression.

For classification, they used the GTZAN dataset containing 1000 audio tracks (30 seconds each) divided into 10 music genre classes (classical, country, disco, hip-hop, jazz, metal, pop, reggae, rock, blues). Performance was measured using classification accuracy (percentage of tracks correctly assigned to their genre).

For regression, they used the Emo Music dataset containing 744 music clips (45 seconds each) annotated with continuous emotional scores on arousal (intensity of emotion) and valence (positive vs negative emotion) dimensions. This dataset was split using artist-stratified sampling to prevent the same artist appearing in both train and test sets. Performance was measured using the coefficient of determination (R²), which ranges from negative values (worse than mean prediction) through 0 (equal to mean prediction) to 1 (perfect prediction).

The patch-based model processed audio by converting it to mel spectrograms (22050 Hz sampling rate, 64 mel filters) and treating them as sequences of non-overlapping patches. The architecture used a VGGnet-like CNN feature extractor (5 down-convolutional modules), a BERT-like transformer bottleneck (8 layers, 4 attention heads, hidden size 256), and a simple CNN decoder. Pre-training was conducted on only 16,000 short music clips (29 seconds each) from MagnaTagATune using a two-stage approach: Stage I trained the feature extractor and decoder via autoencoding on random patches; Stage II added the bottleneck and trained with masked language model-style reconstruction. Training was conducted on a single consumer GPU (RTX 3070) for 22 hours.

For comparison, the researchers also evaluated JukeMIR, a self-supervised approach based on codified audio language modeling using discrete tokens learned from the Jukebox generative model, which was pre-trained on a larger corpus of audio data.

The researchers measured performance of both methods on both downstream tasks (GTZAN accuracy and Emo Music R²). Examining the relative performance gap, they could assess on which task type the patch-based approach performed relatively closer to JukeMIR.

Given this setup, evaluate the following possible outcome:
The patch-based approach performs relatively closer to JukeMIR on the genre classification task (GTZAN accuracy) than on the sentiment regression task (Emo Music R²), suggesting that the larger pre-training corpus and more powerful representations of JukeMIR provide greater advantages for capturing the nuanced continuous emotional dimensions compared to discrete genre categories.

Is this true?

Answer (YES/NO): YES